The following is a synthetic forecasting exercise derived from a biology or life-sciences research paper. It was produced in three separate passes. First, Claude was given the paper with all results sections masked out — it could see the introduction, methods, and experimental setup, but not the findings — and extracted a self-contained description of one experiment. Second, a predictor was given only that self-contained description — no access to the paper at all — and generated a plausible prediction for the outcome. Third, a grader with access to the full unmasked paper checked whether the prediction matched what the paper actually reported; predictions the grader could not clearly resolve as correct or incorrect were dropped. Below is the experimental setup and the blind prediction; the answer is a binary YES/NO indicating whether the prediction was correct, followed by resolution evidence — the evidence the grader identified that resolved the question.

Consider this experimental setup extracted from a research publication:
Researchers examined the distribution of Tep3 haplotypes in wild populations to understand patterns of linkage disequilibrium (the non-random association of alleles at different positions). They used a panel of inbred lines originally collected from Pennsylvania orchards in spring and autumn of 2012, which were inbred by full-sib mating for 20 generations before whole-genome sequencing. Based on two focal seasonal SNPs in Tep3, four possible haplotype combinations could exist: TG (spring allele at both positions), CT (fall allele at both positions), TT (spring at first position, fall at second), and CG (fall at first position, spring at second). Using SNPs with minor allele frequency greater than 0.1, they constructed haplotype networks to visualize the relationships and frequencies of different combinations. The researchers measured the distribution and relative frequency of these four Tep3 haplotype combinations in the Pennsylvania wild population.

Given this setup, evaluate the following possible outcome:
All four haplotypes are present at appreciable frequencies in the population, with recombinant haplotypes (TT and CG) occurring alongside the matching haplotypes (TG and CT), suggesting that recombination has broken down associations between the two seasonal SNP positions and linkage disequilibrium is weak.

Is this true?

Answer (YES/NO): NO